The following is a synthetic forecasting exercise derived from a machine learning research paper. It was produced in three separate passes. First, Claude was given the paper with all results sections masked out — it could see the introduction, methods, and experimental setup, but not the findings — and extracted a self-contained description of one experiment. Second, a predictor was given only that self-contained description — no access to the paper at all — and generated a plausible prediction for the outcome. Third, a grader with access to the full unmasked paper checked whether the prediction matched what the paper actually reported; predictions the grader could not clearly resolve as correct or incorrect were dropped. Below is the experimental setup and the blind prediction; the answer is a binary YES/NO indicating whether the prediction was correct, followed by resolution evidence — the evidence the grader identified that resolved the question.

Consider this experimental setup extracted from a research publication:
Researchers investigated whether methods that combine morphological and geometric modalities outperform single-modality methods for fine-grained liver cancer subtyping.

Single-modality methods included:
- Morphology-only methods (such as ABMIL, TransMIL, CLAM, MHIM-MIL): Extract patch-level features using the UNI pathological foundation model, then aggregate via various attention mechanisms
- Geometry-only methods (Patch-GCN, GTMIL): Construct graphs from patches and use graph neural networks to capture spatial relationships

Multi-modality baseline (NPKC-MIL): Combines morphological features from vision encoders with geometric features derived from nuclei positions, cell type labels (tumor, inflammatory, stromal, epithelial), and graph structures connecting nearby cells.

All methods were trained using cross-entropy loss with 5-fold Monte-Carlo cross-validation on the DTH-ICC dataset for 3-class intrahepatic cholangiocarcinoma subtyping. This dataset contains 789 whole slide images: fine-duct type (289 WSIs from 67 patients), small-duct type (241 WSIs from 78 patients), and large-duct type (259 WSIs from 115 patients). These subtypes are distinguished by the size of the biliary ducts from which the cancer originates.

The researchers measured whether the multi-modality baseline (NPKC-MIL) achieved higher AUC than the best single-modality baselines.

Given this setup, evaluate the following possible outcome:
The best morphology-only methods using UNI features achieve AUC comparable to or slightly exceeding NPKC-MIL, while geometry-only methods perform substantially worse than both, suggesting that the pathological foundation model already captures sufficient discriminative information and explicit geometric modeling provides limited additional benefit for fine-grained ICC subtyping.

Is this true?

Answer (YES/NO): NO